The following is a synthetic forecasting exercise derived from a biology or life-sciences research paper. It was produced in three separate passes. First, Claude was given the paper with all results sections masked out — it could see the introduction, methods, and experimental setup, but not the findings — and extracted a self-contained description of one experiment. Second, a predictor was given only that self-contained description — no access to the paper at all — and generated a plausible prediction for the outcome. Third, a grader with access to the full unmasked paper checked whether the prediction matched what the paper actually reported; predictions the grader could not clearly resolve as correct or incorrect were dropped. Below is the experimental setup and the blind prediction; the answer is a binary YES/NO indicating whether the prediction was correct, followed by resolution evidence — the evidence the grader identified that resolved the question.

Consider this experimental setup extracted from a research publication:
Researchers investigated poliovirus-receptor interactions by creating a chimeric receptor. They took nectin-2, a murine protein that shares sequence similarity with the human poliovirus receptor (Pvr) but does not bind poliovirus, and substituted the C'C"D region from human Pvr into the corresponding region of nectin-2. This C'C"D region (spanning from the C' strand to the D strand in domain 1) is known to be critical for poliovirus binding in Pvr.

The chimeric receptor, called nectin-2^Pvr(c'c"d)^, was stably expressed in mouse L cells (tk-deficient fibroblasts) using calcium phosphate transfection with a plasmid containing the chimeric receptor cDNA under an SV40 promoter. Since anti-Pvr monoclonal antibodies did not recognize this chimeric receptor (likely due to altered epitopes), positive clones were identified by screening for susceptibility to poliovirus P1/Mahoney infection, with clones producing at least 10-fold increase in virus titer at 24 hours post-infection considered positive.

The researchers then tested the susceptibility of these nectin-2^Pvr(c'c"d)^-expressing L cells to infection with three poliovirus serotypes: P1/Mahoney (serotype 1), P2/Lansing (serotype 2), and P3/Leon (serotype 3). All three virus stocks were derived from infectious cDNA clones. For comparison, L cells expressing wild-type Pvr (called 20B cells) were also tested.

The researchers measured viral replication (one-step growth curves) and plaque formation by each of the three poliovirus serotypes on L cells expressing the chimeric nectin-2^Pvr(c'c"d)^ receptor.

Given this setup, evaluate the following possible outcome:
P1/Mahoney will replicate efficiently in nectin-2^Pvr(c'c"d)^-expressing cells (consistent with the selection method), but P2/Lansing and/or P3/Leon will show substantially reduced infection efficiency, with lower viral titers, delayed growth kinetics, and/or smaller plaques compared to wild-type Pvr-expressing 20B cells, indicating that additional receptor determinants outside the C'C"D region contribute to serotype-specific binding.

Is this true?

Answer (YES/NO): NO